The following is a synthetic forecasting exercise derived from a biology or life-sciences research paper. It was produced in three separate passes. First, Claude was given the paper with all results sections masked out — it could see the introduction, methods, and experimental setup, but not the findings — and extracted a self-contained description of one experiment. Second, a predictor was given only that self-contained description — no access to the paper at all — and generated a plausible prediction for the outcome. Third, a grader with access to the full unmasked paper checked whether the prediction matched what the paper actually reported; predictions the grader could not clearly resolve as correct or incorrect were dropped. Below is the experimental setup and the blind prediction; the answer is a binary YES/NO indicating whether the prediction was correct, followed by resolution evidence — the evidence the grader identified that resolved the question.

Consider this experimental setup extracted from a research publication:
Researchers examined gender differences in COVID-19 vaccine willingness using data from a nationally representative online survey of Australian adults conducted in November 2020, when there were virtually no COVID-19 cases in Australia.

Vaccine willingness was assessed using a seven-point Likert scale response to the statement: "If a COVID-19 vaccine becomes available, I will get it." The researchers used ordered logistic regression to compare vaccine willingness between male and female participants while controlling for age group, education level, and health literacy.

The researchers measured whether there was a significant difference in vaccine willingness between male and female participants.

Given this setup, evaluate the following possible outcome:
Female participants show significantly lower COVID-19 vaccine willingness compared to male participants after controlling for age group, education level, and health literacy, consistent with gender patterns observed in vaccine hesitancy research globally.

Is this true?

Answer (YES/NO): YES